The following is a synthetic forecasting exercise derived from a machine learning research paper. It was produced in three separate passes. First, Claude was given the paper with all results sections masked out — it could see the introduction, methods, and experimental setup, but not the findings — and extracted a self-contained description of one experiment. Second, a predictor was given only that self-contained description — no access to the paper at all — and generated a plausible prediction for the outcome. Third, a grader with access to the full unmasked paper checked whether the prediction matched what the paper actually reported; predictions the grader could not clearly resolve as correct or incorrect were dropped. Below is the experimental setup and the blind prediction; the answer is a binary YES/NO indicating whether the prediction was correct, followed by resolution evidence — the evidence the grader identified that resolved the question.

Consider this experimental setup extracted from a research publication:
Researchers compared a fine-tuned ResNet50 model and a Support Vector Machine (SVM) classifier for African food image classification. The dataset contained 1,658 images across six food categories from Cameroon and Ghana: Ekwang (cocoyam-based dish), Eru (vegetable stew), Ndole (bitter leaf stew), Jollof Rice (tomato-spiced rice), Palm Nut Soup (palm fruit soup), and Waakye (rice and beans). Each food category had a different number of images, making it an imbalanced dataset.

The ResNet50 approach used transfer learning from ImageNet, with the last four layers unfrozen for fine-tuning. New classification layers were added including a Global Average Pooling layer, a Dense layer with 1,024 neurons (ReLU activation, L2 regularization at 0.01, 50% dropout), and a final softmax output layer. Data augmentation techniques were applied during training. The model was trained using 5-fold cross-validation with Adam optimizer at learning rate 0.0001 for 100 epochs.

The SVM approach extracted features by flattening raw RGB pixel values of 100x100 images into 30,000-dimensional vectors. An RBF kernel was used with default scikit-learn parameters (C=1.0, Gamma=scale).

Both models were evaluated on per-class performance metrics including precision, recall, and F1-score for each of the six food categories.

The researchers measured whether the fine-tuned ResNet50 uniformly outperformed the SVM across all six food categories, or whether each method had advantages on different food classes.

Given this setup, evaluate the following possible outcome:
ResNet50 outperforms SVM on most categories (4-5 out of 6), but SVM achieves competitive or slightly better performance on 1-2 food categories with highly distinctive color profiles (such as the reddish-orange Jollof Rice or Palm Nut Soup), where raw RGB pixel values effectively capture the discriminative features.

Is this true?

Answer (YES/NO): NO